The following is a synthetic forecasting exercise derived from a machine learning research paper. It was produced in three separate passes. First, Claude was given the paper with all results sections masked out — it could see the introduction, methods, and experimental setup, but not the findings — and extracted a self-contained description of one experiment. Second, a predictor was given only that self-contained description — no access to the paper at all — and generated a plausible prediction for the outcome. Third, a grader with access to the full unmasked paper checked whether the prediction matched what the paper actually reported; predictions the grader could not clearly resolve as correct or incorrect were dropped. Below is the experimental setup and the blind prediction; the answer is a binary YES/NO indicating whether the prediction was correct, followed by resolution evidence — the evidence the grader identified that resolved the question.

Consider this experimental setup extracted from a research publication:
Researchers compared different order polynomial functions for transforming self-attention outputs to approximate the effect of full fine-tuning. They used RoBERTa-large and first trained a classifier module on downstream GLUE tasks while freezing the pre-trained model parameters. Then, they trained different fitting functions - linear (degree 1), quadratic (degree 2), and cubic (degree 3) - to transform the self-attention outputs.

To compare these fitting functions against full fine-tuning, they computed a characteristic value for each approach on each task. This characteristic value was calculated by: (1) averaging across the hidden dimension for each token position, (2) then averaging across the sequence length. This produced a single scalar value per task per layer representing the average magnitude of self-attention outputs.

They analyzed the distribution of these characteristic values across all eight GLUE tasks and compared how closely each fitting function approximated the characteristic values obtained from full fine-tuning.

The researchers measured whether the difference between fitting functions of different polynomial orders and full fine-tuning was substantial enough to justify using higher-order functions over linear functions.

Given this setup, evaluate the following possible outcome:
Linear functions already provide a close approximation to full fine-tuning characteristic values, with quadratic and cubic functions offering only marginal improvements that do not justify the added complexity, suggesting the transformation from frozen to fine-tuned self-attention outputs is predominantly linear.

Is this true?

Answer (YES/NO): YES